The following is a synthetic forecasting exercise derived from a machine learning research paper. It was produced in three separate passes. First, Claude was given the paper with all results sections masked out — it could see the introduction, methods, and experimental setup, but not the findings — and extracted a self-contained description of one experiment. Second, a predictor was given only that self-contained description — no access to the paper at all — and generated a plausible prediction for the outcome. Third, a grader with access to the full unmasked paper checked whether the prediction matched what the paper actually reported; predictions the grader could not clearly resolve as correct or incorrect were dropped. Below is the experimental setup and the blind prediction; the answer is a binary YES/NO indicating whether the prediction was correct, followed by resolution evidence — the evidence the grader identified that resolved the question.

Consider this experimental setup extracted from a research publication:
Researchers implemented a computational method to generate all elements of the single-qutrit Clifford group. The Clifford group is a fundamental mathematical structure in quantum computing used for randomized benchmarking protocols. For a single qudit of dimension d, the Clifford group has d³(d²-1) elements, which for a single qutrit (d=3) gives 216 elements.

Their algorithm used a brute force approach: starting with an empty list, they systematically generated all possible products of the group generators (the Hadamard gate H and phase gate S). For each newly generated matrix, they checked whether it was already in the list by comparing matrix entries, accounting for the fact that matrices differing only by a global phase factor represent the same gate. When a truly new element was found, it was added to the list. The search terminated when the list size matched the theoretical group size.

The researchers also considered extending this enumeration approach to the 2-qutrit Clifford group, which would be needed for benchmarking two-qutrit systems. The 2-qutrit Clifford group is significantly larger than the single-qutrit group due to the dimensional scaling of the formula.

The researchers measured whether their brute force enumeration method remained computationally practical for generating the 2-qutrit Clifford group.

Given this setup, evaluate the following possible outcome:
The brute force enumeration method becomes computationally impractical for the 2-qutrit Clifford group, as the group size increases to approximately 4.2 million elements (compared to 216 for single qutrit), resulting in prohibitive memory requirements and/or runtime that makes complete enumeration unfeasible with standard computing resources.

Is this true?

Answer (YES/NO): YES